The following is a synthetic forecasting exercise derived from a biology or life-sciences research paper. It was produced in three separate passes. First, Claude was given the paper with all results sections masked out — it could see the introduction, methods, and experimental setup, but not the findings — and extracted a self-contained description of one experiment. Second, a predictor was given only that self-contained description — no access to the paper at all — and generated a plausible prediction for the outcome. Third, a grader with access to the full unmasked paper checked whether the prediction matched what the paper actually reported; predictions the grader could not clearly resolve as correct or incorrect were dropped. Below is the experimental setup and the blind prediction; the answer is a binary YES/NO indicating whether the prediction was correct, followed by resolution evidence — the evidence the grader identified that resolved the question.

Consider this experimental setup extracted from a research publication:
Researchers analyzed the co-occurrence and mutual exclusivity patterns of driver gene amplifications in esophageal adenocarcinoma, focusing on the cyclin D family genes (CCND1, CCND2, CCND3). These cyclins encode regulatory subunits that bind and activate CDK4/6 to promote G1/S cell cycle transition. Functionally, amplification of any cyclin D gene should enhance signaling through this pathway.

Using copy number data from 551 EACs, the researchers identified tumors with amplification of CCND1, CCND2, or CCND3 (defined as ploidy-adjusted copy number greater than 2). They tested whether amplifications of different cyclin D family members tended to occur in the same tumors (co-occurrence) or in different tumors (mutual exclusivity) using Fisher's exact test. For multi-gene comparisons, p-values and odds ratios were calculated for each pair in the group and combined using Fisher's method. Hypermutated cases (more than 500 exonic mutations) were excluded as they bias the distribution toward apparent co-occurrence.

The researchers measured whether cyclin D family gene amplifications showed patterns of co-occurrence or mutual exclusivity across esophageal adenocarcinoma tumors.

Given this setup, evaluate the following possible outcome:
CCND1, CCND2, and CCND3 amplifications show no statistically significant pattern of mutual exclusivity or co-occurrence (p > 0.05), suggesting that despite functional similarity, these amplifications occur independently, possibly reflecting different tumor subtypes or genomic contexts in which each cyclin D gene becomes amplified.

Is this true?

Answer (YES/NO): NO